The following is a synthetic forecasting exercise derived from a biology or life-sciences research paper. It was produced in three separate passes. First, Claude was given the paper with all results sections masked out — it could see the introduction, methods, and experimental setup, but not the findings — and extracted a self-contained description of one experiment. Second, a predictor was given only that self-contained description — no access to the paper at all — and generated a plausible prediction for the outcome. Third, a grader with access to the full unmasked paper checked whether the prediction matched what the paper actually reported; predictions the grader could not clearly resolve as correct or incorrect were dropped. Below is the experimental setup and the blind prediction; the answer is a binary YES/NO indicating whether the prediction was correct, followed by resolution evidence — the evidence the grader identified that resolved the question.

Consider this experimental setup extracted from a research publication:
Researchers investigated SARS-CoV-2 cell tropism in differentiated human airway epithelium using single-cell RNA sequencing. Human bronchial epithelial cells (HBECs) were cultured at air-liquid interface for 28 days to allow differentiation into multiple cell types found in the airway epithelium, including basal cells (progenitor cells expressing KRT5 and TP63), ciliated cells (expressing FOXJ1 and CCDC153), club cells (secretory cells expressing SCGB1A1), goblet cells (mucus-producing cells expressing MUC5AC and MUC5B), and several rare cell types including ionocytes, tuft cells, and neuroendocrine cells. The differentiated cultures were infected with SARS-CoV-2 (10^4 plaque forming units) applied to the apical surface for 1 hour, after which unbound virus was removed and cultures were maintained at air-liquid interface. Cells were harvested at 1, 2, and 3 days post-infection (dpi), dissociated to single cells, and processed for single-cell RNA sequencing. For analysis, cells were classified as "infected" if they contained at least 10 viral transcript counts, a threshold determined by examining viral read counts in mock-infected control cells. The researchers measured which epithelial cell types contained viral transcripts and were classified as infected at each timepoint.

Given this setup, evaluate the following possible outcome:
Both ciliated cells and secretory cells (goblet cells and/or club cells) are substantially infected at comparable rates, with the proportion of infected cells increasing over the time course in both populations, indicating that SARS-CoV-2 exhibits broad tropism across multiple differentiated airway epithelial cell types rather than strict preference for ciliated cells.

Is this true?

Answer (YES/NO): NO